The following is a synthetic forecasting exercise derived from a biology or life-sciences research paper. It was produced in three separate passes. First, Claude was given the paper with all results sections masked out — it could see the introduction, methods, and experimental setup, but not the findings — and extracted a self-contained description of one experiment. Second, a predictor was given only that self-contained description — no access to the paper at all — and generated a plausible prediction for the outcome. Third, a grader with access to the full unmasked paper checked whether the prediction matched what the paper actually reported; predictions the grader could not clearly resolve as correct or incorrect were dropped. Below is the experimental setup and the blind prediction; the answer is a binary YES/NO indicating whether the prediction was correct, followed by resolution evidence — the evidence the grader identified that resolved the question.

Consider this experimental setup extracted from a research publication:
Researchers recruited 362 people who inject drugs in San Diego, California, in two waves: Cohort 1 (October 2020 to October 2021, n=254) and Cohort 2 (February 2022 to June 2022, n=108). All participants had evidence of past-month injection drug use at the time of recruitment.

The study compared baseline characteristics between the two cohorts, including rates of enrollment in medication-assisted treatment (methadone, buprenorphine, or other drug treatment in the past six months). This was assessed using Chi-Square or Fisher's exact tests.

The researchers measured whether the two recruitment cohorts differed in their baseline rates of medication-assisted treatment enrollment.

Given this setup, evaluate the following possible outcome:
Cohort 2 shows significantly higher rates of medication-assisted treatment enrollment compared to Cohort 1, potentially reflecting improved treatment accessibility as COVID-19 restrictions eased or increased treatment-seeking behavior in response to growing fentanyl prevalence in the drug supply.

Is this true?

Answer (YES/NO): NO